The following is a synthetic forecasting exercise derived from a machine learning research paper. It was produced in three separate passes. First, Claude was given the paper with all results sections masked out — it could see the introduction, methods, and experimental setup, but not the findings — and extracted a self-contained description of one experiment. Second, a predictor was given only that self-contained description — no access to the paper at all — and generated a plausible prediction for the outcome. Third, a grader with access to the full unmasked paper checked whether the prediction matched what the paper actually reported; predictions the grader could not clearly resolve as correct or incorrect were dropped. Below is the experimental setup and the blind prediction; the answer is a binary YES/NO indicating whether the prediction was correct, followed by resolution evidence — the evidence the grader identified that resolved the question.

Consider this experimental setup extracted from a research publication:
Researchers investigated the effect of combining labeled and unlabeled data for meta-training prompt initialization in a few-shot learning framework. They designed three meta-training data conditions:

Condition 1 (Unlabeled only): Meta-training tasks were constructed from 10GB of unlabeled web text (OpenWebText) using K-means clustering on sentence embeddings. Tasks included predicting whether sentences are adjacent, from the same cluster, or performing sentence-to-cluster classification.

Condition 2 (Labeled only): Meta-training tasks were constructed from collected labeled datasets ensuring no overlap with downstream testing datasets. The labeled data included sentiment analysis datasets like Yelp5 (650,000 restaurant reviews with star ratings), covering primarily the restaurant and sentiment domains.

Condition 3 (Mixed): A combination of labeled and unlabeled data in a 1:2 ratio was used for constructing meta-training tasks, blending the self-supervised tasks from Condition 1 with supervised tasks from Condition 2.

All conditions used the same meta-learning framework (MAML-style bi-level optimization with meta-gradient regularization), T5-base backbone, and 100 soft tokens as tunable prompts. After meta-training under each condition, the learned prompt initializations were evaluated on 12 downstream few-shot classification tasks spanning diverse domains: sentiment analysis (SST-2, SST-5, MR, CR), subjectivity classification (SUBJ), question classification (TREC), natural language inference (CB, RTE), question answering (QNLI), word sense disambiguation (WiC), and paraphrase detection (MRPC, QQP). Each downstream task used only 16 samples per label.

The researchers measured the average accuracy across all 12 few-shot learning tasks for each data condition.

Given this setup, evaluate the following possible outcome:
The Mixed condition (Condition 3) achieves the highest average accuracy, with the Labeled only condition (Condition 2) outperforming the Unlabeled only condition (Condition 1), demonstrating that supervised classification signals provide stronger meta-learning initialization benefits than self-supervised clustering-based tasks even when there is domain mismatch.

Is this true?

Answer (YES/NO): NO